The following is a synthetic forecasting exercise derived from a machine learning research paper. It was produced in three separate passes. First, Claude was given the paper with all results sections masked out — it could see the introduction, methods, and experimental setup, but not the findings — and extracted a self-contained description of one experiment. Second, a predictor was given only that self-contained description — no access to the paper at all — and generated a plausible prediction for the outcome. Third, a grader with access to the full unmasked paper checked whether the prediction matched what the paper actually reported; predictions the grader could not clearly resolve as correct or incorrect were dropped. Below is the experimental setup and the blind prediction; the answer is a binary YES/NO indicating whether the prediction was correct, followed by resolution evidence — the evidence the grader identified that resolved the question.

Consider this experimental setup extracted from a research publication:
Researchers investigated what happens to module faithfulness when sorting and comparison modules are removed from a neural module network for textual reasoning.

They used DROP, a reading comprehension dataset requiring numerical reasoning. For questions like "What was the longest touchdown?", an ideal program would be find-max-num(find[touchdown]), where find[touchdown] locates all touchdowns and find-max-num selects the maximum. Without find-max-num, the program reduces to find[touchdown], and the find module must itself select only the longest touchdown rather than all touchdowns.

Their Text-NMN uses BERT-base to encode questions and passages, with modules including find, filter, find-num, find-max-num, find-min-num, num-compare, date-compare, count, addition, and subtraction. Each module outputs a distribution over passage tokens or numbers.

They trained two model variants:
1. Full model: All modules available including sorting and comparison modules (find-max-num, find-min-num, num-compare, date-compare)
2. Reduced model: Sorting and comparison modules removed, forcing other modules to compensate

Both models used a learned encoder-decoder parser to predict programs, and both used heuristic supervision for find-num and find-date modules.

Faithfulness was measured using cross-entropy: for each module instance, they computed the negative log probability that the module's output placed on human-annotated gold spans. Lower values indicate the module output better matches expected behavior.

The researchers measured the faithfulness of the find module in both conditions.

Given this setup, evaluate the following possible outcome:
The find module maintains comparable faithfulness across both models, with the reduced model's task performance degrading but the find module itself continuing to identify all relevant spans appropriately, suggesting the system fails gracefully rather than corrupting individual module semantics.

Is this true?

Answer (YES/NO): NO